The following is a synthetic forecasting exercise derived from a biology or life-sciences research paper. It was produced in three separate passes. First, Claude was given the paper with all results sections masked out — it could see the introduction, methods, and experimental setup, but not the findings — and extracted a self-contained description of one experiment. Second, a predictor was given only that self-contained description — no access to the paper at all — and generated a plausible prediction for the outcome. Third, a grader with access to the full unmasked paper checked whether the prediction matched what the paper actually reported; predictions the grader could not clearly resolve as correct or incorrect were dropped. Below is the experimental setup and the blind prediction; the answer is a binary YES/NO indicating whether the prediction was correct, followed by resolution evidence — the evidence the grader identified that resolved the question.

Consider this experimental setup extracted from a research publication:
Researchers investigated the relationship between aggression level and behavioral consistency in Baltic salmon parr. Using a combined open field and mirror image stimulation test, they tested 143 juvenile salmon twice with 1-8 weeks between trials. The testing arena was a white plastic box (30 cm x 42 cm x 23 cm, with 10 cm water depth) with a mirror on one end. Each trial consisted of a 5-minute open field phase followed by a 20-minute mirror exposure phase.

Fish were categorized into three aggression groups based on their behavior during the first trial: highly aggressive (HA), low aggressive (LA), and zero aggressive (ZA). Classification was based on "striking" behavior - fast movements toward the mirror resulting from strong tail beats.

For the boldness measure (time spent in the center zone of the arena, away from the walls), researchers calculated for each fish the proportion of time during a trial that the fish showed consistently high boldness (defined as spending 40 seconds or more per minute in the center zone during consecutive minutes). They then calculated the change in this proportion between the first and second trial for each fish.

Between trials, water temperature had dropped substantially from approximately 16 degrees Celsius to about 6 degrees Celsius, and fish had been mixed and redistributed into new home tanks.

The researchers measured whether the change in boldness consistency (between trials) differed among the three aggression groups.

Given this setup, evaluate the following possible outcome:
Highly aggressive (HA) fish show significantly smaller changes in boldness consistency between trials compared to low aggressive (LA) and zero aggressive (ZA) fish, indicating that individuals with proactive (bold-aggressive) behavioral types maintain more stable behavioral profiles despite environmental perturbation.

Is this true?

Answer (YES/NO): NO